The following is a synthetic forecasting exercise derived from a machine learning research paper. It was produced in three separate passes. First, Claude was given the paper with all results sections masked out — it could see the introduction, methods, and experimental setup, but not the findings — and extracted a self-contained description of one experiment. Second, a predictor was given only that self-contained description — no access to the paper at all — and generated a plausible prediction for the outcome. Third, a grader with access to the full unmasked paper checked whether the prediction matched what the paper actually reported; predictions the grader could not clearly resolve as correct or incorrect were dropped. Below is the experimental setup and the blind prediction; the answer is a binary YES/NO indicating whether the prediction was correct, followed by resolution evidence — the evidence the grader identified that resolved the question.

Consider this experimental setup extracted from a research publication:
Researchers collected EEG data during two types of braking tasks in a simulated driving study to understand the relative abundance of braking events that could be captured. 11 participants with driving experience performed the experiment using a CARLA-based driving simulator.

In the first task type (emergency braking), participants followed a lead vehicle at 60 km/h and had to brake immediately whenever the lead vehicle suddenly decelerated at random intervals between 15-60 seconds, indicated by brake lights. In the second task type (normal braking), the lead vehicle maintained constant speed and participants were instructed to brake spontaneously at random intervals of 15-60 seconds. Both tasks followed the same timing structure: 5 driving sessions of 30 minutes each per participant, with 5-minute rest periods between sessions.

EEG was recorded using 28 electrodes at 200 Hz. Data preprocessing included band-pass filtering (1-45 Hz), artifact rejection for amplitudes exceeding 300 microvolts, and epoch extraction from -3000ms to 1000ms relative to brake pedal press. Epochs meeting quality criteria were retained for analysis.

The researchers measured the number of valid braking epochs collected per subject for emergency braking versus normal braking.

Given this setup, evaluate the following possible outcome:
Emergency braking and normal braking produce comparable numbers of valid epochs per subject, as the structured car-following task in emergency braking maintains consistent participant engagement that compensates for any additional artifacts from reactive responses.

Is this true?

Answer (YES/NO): NO